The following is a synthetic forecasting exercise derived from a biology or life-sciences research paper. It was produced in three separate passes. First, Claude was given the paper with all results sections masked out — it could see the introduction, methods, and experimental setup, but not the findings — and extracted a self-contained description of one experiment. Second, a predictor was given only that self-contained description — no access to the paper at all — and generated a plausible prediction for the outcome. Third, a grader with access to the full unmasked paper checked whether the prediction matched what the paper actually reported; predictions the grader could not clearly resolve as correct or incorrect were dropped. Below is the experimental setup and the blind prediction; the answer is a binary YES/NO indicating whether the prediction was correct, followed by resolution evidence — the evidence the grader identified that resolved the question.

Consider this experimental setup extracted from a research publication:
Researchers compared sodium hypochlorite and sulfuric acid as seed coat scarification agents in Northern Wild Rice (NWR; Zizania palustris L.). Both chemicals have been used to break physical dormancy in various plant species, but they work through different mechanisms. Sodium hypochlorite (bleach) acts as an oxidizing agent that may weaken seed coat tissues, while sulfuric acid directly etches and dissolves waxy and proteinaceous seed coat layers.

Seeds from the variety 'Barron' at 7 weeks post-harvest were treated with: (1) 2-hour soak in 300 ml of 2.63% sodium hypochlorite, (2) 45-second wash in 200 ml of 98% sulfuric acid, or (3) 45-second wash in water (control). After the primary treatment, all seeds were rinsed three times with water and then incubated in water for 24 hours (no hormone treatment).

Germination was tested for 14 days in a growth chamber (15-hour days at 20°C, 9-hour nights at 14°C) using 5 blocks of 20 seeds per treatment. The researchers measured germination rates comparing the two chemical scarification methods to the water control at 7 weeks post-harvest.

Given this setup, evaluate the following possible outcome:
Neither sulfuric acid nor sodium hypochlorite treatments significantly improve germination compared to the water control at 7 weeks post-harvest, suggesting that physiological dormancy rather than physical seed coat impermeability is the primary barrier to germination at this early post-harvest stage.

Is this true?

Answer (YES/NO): YES